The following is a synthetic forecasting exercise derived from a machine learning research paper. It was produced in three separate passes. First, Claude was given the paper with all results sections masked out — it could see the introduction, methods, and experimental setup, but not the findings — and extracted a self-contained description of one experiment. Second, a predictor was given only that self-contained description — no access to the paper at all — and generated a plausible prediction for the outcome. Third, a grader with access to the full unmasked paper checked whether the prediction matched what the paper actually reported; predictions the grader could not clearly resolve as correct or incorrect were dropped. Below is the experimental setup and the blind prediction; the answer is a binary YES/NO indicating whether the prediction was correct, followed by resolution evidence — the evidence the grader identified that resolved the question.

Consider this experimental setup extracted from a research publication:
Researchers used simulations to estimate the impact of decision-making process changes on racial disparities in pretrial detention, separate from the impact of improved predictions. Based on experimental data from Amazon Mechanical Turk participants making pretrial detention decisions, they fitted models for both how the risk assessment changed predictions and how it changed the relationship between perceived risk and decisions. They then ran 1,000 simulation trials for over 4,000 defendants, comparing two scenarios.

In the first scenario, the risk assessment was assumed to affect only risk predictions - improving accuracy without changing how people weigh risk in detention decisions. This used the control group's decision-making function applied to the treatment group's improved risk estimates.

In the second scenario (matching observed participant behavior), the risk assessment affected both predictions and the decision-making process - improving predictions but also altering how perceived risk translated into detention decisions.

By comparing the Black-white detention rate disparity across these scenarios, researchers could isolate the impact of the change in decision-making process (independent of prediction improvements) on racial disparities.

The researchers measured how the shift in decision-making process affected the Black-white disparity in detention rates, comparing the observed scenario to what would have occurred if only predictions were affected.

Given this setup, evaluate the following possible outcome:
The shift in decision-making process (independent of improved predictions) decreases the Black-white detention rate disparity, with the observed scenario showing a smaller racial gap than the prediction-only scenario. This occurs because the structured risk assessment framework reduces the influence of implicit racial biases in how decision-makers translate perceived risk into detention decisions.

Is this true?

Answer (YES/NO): NO